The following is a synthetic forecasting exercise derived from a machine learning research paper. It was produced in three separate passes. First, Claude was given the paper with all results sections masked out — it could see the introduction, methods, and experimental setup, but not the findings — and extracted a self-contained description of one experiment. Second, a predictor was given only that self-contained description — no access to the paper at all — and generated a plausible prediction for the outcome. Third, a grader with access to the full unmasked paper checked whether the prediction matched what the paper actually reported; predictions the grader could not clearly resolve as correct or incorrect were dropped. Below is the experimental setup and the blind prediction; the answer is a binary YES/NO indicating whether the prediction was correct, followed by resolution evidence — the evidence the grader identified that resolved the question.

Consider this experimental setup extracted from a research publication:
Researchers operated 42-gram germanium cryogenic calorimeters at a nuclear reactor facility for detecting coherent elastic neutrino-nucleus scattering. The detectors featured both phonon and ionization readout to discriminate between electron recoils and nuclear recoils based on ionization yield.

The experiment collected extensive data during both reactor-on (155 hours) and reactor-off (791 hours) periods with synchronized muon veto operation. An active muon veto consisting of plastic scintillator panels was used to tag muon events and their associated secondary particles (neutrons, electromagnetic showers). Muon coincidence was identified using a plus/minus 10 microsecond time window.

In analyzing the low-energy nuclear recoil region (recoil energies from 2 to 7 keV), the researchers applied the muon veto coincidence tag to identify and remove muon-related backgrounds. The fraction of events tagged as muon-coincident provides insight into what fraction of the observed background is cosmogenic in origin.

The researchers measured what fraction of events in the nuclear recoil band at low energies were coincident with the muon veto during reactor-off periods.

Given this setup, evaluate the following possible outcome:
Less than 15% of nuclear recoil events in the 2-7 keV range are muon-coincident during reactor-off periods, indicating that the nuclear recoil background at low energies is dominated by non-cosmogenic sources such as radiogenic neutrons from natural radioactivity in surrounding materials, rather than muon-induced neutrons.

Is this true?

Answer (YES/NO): NO